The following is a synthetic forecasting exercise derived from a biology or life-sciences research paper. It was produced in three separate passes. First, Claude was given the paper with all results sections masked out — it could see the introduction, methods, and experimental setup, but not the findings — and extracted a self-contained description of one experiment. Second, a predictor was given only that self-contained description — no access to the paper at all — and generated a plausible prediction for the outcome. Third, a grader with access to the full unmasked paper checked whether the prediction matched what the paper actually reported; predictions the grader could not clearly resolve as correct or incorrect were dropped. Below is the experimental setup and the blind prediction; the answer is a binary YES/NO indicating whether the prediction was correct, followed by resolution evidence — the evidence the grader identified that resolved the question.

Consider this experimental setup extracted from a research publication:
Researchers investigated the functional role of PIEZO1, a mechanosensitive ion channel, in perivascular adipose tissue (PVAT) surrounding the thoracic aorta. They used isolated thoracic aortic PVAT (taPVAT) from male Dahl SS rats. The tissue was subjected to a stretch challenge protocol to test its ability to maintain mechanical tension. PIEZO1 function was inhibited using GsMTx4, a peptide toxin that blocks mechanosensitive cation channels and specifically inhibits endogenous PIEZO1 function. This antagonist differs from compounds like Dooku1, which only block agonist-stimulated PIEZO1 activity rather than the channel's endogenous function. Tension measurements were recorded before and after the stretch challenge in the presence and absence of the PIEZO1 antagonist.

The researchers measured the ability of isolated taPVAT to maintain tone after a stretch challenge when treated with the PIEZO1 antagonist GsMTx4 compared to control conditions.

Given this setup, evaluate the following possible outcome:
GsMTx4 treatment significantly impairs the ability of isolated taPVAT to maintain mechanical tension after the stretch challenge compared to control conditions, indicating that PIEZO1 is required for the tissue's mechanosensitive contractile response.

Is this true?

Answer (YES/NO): YES